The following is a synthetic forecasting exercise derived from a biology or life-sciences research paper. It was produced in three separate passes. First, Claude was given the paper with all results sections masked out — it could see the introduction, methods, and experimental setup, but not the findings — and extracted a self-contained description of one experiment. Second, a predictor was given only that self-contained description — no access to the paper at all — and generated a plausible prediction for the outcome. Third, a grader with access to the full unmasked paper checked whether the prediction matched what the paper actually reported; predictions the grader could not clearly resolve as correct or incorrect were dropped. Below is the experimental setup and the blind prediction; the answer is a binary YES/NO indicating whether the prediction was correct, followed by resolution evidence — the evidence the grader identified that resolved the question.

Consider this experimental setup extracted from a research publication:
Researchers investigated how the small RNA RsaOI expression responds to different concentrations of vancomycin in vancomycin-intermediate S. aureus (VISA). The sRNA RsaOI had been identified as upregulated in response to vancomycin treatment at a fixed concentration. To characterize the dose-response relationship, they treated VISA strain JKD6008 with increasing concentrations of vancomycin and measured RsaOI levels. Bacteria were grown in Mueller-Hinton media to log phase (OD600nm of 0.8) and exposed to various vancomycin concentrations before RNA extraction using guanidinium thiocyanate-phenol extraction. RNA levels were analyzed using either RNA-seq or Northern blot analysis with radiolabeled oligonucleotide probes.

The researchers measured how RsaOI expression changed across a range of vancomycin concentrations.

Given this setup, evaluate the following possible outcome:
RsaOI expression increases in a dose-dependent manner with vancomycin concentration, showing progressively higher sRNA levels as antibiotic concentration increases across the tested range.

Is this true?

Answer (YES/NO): YES